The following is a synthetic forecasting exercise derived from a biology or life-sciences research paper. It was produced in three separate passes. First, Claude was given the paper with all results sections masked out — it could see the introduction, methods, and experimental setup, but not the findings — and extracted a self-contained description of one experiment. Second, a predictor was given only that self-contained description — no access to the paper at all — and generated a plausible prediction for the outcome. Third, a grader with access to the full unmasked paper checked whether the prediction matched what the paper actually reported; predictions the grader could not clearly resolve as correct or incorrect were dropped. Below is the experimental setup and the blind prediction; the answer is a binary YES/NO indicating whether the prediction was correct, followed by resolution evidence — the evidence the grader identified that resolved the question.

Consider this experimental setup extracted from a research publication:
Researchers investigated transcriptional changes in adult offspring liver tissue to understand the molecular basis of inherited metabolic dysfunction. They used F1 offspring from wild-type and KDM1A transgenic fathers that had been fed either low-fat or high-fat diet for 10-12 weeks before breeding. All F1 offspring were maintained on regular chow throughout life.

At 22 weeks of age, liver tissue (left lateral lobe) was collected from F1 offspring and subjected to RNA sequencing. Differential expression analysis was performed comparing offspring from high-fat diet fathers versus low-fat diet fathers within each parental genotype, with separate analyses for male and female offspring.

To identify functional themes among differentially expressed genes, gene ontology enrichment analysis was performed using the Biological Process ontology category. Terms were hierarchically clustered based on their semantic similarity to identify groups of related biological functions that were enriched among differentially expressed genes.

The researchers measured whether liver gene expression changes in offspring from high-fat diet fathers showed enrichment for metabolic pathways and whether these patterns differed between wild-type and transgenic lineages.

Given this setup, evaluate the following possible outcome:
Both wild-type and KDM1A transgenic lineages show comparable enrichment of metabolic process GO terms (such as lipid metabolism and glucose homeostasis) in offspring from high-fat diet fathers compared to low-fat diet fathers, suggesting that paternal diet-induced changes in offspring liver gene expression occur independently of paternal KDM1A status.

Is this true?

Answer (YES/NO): NO